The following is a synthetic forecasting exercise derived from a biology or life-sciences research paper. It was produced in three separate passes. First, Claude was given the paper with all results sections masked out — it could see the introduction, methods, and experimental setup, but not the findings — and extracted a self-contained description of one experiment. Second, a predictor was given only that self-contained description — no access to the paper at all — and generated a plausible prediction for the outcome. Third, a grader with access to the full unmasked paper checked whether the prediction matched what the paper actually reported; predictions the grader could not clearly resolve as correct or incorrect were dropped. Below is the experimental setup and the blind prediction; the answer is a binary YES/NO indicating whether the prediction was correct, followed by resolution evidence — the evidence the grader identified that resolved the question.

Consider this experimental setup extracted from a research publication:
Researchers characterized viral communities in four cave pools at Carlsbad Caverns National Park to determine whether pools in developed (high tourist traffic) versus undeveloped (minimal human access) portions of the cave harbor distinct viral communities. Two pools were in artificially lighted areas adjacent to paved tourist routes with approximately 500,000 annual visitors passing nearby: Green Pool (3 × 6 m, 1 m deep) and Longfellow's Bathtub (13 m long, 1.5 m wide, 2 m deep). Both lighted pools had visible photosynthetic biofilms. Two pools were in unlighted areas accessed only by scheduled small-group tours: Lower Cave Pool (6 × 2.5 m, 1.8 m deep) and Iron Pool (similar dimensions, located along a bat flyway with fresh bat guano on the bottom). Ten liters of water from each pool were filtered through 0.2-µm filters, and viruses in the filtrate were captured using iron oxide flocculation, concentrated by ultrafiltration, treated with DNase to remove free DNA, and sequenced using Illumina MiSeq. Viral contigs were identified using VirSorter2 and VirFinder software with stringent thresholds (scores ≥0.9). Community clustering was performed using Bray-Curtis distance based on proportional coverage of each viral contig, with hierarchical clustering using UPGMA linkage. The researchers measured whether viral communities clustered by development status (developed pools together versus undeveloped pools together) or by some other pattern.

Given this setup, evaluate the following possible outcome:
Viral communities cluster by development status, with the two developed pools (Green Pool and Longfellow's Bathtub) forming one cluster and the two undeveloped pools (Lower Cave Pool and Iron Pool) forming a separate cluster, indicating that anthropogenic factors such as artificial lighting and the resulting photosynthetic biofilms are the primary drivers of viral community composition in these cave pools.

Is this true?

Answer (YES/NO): YES